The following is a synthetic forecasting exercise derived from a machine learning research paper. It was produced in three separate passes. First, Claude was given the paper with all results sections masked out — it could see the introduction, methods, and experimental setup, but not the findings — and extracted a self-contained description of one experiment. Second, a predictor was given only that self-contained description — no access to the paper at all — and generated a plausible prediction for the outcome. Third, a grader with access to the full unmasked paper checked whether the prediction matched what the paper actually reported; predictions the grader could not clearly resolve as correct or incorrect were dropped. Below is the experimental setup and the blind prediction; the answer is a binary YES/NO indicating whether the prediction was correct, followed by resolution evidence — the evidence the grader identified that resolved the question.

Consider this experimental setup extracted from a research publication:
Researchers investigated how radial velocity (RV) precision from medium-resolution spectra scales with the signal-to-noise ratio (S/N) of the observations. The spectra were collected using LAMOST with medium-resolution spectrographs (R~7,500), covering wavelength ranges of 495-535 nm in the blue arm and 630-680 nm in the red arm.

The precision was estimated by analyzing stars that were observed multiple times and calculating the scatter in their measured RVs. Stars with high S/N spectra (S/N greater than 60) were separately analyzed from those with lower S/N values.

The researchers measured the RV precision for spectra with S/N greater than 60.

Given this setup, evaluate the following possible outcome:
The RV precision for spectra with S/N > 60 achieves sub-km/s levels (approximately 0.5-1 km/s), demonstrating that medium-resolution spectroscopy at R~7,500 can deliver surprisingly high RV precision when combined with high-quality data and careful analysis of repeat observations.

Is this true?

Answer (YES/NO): NO